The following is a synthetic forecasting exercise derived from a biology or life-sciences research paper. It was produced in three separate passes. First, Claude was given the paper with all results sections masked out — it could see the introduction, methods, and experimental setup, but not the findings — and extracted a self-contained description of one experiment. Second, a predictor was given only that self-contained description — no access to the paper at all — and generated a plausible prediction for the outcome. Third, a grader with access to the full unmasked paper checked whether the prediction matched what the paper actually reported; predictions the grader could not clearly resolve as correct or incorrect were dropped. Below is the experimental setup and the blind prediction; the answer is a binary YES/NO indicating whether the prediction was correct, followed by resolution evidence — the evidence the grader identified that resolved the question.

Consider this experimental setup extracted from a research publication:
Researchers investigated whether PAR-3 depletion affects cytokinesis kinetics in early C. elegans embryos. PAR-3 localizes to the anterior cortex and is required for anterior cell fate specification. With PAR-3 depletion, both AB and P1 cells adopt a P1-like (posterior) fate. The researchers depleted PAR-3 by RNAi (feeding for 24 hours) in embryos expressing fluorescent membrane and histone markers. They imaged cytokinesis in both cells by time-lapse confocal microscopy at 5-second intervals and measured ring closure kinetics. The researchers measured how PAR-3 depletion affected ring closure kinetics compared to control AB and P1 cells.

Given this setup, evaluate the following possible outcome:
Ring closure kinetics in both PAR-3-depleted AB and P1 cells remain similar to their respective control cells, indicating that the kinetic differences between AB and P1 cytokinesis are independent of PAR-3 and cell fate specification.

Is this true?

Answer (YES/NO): NO